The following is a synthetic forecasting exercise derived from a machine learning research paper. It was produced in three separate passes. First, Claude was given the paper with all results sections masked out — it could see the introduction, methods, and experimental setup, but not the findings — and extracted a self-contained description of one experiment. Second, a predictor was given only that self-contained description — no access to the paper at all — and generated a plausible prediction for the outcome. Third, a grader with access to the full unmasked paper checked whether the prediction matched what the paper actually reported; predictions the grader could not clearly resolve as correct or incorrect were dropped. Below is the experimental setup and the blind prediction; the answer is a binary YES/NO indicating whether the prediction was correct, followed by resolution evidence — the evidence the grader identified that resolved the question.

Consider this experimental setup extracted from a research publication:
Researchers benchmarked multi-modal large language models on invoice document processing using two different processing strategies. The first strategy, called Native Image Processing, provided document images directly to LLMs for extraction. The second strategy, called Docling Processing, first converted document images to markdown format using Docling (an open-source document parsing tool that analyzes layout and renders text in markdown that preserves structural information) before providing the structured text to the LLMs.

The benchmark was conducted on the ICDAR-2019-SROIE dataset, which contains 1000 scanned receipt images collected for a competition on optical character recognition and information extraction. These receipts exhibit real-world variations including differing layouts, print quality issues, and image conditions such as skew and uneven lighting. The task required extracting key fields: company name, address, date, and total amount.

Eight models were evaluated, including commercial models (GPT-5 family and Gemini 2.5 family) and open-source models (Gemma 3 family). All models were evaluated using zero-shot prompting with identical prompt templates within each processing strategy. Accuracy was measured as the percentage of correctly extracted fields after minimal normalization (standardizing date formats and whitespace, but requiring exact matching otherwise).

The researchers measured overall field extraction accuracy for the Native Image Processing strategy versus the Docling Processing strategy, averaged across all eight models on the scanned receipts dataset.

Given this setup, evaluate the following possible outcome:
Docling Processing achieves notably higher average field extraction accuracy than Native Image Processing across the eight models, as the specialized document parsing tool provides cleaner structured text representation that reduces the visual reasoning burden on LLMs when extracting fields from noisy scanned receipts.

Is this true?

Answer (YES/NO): NO